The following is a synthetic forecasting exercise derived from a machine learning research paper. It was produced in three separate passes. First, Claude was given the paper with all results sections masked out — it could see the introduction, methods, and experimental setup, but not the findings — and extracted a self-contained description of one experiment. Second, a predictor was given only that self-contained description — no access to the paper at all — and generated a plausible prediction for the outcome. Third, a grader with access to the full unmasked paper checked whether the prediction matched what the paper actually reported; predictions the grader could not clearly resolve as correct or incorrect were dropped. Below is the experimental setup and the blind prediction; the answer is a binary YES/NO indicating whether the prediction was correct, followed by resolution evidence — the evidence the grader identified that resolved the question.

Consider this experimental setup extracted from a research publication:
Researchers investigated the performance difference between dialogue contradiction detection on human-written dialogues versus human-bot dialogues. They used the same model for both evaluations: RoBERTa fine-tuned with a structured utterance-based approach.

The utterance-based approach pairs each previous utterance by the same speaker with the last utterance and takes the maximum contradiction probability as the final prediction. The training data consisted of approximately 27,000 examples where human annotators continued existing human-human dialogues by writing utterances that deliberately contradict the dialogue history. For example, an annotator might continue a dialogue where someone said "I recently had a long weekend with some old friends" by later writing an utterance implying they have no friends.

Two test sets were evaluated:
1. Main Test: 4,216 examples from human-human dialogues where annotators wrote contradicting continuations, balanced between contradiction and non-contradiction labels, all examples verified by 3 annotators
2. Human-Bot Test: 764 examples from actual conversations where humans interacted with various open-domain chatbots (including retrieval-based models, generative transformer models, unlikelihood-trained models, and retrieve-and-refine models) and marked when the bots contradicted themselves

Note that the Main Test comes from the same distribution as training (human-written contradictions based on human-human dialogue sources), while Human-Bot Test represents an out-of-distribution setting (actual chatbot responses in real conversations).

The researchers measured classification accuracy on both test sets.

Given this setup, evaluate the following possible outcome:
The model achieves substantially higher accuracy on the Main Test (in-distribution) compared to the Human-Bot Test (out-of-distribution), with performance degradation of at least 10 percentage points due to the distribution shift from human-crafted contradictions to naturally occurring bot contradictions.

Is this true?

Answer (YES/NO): NO